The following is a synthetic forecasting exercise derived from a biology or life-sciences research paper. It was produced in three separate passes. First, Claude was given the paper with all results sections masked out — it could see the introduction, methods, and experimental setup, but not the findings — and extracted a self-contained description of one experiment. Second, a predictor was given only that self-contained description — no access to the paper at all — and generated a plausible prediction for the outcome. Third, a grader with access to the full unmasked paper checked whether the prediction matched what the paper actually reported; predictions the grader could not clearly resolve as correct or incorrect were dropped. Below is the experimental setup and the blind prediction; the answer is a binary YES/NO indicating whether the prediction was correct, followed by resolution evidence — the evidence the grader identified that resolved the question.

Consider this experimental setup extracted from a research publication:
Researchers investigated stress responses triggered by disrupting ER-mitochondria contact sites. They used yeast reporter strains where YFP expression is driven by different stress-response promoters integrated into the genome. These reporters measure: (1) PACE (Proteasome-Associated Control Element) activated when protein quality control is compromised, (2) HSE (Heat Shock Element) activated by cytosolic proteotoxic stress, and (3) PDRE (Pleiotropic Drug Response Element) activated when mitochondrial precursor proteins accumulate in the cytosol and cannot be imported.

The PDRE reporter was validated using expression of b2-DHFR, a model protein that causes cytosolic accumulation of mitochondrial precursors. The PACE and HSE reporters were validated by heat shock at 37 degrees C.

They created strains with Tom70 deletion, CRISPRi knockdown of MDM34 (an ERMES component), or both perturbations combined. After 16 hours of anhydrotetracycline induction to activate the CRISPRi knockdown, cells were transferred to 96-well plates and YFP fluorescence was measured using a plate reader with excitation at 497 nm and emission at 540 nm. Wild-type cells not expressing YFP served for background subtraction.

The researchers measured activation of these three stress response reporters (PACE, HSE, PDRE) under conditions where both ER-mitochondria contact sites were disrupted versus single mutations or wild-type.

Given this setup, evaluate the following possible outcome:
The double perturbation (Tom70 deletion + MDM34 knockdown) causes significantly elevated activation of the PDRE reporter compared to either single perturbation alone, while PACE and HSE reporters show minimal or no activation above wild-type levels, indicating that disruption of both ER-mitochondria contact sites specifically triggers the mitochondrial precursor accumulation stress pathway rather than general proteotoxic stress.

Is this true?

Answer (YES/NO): NO